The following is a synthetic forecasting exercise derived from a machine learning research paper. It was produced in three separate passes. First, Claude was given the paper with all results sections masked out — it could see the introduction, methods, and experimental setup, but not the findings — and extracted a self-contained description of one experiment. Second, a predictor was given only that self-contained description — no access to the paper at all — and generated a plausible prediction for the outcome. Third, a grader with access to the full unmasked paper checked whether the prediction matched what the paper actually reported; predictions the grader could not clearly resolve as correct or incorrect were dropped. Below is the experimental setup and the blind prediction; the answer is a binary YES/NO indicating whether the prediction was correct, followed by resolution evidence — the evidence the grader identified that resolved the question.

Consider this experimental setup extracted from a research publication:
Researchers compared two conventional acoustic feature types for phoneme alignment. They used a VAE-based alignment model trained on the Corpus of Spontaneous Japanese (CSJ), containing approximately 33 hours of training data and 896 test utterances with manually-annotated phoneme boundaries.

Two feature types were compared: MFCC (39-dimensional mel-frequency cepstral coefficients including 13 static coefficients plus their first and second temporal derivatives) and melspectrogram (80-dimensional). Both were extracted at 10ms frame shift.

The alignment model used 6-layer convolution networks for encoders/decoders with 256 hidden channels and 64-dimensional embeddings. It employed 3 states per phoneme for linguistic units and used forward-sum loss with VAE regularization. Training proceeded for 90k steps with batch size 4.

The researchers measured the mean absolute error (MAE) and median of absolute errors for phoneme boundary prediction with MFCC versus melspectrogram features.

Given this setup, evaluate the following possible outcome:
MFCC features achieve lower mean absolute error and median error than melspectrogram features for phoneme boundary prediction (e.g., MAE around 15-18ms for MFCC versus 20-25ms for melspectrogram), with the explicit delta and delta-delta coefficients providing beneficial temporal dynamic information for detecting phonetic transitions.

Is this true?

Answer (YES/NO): NO